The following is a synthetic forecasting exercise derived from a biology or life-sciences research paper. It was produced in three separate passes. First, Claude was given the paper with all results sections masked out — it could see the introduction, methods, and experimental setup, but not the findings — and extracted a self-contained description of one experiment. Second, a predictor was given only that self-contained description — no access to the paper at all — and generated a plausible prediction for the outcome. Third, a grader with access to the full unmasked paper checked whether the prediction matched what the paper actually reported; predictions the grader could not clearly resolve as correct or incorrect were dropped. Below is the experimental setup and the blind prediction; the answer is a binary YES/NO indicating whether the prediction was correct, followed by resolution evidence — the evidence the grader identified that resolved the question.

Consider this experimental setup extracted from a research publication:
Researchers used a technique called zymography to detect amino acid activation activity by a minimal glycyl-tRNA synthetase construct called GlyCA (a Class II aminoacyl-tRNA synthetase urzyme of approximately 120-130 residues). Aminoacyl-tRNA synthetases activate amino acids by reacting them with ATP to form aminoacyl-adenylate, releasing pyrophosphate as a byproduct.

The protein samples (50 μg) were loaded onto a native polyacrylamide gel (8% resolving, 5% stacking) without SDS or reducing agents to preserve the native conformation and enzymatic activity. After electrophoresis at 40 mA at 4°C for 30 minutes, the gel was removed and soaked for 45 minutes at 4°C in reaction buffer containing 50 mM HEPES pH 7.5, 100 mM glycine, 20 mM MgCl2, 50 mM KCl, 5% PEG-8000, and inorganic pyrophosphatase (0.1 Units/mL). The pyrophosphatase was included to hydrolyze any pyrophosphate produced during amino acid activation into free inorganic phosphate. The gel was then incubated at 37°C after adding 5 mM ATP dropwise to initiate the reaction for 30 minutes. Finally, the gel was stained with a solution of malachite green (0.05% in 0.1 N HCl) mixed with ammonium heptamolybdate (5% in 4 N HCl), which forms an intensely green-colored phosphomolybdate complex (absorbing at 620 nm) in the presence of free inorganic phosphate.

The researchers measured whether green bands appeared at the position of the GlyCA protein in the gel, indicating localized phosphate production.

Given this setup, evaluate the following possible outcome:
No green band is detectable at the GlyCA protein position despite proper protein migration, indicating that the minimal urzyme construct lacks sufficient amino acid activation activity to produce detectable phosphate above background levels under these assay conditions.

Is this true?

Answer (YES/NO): NO